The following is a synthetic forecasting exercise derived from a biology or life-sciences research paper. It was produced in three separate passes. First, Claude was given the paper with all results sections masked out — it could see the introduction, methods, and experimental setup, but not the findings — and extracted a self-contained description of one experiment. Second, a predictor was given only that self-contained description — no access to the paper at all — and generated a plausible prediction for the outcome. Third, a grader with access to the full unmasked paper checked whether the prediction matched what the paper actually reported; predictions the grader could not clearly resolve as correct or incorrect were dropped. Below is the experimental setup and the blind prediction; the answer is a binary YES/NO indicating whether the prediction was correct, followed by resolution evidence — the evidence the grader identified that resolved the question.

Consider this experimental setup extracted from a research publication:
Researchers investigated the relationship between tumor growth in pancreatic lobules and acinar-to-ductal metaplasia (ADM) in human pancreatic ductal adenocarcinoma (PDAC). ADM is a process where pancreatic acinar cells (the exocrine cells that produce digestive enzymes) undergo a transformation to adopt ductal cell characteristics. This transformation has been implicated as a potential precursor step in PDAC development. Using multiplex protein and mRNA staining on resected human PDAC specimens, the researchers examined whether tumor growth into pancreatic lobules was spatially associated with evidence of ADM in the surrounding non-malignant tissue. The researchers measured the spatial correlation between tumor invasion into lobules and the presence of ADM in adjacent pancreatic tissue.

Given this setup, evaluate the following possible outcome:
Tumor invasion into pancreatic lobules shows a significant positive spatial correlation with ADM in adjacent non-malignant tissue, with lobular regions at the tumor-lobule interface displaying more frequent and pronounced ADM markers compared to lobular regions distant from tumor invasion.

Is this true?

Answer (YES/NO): YES